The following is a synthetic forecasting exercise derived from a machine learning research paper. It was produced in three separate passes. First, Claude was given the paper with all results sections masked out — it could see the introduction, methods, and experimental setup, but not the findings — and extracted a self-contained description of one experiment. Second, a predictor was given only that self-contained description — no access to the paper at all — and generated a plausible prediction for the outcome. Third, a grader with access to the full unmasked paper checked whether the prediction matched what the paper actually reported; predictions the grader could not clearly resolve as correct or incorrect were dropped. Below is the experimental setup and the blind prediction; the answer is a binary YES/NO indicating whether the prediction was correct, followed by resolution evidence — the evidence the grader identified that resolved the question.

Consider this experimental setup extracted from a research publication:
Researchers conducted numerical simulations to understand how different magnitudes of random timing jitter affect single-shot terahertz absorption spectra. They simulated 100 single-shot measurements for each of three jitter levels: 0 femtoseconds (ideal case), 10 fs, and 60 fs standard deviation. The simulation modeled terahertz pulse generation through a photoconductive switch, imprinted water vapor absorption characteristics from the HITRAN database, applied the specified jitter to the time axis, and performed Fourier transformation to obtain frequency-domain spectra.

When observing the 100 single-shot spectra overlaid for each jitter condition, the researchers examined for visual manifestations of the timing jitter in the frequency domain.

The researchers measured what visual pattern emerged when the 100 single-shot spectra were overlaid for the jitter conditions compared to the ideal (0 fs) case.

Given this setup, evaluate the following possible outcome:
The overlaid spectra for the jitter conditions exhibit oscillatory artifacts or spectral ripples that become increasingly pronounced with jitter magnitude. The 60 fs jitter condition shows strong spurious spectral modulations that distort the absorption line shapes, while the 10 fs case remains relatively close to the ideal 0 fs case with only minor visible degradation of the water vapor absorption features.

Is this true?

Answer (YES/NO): NO